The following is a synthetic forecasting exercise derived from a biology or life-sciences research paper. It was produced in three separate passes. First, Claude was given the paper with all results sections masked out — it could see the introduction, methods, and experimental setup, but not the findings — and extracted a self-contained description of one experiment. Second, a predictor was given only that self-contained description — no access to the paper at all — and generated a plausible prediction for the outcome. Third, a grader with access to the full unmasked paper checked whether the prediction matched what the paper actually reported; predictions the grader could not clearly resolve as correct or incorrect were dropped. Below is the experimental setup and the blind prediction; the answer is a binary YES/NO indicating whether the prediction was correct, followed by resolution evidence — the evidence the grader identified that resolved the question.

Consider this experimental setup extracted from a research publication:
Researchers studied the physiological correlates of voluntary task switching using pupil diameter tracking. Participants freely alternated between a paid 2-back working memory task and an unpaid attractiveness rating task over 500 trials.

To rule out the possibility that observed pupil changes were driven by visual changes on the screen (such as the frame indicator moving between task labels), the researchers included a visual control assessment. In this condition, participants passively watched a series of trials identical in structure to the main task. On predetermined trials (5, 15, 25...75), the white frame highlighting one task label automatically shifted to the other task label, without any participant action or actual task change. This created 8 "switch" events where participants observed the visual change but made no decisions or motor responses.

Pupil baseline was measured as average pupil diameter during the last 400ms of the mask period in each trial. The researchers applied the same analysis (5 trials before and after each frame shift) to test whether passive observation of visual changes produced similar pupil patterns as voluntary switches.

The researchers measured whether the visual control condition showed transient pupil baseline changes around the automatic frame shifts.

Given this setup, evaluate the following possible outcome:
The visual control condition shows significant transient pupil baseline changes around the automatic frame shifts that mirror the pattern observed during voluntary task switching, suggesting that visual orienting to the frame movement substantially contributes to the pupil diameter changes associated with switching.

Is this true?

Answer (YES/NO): NO